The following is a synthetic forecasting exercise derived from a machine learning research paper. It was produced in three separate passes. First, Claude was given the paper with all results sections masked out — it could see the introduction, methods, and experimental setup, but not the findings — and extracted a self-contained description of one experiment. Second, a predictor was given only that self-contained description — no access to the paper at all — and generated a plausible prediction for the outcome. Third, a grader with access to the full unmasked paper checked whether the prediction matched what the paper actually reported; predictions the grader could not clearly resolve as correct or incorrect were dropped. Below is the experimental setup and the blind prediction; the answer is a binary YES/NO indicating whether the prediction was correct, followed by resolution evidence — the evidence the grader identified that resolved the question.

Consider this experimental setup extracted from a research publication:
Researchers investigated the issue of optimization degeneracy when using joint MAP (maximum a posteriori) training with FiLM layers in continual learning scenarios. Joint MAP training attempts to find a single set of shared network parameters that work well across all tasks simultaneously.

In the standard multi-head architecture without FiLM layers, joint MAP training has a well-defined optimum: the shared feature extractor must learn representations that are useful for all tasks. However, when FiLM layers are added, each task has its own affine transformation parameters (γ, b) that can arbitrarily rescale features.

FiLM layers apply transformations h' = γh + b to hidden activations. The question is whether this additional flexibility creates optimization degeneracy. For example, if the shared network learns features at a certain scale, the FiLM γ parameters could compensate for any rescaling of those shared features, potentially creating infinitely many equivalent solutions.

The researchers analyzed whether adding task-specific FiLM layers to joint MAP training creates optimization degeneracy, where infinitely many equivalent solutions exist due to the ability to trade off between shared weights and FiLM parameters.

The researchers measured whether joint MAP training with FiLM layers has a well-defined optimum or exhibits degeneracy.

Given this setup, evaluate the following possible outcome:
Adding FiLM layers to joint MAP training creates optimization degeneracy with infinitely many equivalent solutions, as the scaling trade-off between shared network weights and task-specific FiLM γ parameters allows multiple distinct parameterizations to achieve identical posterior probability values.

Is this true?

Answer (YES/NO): YES